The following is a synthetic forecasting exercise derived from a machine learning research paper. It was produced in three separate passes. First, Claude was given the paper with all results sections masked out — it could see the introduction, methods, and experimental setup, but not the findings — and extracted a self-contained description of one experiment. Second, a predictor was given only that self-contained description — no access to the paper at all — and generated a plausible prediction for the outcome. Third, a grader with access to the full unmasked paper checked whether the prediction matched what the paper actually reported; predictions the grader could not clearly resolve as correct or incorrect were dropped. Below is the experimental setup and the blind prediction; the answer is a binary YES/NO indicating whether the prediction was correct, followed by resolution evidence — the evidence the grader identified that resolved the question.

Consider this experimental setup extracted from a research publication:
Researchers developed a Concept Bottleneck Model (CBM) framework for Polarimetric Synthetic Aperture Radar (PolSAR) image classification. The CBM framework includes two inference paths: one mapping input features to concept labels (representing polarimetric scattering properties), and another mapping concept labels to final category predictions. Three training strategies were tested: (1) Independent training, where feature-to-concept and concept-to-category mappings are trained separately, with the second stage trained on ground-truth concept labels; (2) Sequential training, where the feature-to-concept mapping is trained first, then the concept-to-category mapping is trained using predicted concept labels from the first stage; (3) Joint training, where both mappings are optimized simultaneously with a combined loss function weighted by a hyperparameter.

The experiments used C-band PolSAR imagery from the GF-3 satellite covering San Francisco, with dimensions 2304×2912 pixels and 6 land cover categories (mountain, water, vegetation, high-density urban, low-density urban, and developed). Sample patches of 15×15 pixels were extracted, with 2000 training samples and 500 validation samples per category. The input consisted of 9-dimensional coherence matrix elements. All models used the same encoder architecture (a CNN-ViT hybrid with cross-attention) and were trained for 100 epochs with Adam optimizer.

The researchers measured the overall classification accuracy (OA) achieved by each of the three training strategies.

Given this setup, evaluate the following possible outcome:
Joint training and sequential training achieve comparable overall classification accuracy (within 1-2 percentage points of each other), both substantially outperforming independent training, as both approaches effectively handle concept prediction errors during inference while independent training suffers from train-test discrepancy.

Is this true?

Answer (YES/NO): NO